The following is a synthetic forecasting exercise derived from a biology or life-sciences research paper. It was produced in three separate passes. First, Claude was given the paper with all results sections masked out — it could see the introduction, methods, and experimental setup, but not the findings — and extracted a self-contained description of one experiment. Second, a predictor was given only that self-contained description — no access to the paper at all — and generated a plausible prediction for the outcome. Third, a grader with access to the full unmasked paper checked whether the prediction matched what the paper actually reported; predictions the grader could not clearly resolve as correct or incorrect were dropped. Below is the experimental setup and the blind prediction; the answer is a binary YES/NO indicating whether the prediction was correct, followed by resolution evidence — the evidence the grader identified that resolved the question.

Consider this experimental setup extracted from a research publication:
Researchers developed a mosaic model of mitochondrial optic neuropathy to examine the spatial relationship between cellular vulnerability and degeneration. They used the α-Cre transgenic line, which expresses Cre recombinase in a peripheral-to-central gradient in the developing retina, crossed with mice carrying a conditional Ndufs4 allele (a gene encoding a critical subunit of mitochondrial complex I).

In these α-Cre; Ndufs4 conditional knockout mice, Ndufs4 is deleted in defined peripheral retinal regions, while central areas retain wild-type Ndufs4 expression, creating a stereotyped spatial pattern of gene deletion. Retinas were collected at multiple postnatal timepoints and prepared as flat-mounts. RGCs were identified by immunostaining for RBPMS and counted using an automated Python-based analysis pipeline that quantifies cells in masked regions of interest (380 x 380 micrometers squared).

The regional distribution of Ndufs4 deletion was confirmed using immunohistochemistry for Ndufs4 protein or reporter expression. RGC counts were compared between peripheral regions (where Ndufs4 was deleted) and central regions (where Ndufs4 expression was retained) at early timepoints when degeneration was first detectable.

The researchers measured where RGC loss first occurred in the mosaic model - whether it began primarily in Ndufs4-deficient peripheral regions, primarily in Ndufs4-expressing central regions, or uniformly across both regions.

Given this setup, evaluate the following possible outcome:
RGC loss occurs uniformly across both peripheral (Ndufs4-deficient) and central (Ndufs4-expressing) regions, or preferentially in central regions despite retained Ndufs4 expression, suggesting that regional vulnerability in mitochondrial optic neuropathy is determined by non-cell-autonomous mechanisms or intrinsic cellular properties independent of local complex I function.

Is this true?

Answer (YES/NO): NO